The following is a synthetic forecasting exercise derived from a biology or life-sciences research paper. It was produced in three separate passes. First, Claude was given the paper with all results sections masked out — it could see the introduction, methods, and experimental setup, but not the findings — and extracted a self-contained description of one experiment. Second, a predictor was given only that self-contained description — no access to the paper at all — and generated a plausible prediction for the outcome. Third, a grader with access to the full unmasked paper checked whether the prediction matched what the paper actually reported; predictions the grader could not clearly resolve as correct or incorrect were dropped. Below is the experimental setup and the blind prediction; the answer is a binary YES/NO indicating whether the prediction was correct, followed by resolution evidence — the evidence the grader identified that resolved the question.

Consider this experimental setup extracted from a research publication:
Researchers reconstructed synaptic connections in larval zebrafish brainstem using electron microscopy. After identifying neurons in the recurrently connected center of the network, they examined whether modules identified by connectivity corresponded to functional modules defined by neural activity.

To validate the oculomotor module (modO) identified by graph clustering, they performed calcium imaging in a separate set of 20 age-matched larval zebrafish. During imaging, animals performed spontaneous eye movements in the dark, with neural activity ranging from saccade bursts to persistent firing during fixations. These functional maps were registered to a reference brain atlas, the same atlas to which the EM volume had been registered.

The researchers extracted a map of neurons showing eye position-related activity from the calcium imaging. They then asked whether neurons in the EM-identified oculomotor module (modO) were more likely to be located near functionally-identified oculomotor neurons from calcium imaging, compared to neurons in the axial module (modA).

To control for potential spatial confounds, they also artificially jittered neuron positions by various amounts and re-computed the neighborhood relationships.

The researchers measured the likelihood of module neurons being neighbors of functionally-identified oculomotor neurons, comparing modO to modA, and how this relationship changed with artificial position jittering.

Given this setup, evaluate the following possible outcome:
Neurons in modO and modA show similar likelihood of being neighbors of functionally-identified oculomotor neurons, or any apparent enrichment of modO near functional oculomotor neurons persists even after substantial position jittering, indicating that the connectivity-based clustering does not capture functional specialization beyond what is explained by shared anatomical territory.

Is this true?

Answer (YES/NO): NO